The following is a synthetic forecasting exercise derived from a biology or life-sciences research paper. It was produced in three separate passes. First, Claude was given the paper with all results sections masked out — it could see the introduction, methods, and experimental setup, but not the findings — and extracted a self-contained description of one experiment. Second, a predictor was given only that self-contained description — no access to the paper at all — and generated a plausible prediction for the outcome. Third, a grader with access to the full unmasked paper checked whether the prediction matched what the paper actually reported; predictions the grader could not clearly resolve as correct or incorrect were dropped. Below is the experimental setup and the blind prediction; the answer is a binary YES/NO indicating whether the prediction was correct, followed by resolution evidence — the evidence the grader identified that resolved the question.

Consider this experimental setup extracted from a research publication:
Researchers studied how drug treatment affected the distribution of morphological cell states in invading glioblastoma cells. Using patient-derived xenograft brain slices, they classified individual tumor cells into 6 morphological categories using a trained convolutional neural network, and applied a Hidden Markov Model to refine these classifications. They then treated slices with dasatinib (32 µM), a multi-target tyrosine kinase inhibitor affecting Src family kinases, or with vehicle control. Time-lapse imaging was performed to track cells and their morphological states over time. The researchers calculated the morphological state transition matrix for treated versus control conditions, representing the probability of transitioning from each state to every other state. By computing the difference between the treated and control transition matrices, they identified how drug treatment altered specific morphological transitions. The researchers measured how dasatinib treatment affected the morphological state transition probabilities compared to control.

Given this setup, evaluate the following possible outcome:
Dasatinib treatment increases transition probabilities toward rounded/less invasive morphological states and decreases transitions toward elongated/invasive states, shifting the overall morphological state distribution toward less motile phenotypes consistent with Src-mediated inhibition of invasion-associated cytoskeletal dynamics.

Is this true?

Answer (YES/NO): YES